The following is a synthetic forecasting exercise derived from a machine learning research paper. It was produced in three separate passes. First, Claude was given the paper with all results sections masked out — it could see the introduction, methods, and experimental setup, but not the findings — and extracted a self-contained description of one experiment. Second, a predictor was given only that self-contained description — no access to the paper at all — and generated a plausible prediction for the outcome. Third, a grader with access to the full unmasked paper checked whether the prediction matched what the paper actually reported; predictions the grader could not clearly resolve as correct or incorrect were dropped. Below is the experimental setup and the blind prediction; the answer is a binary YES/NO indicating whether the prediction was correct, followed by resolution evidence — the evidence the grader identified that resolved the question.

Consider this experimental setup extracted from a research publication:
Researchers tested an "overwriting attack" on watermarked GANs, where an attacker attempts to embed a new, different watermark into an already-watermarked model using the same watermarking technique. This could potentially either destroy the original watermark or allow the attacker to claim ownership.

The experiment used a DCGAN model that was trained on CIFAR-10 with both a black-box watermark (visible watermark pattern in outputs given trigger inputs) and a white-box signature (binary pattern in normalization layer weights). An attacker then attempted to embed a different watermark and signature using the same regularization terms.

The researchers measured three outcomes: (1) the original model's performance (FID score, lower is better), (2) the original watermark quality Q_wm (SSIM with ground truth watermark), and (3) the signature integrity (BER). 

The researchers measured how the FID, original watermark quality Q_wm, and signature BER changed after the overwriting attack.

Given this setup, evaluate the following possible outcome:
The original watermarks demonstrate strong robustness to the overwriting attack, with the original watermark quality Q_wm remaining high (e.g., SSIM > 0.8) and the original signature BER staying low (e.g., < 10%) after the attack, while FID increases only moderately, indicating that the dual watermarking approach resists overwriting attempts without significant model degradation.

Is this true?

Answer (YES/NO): NO